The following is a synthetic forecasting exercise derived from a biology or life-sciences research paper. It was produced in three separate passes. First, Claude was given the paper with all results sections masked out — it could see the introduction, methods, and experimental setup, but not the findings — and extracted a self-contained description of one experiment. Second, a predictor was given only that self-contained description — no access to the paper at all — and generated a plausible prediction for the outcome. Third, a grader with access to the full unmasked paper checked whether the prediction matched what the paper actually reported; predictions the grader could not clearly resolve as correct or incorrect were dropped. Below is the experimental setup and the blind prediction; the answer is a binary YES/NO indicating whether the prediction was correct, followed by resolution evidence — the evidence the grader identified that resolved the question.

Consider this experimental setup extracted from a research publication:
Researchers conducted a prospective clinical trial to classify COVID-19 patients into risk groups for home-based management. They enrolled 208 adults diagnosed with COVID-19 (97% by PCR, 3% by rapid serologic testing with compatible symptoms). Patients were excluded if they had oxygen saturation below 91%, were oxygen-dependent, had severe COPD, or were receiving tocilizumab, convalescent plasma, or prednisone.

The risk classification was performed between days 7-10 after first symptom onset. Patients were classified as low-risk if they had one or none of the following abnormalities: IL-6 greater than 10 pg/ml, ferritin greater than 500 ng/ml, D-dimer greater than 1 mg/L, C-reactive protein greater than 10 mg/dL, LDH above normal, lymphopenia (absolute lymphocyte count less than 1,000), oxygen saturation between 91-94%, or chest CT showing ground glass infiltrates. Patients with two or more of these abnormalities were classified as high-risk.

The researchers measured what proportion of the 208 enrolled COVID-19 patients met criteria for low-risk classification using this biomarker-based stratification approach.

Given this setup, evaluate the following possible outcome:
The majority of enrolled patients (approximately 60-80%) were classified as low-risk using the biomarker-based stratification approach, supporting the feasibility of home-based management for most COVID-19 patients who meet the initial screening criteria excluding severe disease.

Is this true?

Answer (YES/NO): YES